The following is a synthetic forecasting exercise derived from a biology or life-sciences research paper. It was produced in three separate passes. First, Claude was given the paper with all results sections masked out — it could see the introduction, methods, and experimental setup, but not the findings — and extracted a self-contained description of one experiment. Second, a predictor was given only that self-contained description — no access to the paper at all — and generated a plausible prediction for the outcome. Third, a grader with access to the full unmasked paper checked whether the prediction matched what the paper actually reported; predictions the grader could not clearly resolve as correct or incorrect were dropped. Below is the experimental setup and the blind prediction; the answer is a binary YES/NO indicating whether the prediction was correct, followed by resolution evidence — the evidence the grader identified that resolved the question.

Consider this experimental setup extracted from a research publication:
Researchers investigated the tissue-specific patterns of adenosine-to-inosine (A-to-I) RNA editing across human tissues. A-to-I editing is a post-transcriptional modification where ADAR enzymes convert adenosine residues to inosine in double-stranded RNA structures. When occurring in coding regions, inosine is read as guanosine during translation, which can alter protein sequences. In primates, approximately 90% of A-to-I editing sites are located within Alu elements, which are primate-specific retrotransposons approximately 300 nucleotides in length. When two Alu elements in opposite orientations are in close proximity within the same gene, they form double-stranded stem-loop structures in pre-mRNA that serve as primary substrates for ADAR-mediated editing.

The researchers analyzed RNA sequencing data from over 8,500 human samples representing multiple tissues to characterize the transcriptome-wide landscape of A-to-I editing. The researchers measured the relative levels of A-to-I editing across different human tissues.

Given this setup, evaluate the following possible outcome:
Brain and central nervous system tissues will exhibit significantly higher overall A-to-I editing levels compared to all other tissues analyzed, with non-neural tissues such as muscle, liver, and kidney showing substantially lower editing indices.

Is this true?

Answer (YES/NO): YES